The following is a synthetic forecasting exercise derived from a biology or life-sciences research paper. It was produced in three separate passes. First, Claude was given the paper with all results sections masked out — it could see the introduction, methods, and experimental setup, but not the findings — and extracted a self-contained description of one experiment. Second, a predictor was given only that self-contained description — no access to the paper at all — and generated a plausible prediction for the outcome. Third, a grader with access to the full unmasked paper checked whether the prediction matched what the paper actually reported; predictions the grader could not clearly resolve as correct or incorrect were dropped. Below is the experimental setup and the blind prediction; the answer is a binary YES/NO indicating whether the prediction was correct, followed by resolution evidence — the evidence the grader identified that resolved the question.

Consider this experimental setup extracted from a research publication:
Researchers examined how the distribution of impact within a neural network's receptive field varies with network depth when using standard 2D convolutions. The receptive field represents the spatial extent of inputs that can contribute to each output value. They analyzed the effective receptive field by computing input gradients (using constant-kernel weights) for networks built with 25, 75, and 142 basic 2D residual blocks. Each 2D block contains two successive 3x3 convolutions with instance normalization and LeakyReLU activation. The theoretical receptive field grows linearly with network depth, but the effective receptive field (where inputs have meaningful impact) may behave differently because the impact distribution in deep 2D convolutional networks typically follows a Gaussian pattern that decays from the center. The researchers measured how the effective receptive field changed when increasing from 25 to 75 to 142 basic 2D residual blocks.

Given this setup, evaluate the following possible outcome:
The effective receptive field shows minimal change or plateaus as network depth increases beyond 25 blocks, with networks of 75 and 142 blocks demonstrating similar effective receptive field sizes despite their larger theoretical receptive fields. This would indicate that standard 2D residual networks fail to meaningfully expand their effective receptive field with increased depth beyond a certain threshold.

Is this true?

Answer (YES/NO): NO